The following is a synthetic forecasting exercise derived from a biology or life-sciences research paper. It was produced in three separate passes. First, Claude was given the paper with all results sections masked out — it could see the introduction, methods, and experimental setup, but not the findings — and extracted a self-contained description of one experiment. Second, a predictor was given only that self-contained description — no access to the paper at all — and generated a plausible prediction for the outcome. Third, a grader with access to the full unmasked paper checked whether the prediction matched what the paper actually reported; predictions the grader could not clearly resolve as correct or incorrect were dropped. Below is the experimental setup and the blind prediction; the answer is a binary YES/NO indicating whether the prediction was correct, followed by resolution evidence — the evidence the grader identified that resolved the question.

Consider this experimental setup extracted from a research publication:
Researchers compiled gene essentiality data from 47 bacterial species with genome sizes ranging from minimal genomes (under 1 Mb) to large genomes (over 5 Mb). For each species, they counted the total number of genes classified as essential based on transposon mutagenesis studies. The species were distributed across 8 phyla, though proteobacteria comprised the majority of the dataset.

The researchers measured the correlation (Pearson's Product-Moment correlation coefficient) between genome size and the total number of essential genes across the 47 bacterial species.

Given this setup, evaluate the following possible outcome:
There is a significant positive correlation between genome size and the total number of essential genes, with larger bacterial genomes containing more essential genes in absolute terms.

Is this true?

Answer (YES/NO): NO